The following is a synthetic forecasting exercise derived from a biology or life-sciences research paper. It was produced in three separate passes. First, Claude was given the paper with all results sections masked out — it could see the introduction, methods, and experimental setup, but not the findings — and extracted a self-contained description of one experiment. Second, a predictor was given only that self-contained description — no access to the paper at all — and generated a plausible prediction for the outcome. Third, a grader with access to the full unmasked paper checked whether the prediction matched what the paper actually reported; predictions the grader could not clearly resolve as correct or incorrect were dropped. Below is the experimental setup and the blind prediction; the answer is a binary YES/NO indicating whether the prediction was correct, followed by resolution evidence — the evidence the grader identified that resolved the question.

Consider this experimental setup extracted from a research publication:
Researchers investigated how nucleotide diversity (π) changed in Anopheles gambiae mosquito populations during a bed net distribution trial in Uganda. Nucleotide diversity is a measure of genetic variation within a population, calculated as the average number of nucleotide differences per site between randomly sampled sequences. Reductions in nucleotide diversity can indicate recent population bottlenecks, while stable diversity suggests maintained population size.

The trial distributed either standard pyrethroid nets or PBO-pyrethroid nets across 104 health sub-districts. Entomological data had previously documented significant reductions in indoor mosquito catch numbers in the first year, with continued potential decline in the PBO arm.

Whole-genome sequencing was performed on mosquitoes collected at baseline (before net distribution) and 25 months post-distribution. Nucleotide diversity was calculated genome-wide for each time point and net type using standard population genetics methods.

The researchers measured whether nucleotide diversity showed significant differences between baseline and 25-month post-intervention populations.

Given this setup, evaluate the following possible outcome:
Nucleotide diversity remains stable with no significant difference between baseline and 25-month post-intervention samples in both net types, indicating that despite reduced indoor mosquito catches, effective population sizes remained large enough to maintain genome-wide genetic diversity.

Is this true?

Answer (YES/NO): YES